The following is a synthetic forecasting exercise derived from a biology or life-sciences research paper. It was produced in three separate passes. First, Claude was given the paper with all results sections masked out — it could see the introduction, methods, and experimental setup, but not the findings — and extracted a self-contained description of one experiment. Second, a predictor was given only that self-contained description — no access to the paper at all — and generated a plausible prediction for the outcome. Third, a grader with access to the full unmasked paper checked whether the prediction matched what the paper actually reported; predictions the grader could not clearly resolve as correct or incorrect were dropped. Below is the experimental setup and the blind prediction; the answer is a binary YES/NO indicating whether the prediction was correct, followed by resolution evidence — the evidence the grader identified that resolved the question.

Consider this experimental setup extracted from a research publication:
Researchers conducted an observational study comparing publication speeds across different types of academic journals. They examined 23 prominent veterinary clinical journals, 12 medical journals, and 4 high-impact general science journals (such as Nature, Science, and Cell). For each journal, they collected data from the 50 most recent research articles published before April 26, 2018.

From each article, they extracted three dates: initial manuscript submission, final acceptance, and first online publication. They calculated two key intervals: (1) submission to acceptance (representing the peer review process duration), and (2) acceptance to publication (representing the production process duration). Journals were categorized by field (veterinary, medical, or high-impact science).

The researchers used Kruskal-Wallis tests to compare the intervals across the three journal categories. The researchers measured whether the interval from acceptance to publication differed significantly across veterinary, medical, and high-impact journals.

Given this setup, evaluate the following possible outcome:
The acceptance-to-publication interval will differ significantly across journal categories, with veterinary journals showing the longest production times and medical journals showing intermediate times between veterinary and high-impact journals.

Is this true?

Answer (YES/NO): NO